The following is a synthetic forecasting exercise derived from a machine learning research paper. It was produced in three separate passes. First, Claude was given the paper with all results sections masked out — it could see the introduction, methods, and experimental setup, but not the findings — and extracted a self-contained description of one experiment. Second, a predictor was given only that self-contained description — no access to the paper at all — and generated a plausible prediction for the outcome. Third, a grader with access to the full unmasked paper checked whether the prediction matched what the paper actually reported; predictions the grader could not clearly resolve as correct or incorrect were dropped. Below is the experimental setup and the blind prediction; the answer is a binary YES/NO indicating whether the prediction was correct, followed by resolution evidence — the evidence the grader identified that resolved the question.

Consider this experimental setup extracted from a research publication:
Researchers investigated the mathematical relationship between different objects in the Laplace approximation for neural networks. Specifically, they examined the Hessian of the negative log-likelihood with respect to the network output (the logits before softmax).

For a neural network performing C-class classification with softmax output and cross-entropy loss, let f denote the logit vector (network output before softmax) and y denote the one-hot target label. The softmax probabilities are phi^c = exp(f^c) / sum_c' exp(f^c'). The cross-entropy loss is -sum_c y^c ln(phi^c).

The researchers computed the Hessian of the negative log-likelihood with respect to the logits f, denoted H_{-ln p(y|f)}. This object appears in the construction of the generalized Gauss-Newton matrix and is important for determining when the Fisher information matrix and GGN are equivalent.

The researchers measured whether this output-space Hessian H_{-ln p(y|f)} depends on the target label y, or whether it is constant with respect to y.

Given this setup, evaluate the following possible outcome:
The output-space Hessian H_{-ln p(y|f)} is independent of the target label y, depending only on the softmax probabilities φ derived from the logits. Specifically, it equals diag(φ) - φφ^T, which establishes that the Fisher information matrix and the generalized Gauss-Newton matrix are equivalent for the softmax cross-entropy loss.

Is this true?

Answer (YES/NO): YES